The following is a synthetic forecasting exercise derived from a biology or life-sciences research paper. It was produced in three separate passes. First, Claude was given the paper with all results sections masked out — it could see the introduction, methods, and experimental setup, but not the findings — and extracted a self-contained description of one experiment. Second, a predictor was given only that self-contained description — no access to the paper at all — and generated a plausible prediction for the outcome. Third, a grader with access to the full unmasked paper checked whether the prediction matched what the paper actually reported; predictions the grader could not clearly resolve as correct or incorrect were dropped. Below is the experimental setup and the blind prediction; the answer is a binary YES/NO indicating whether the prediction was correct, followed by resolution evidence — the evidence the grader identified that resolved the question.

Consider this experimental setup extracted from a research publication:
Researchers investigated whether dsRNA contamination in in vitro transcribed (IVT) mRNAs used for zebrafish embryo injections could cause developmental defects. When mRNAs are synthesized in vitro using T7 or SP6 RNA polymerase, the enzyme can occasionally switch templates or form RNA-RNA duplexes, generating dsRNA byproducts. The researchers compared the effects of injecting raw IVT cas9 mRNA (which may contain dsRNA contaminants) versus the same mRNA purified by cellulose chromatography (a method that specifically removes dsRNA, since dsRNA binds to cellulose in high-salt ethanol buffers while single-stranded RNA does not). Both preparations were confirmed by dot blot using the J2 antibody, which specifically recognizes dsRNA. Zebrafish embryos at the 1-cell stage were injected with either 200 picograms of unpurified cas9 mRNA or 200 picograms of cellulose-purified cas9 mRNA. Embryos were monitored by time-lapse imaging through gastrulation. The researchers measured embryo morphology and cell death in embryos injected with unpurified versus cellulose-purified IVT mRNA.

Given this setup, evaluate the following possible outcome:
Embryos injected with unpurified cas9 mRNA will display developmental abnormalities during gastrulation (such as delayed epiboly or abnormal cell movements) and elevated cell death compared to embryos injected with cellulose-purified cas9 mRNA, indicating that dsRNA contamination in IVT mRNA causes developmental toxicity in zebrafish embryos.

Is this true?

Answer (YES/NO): YES